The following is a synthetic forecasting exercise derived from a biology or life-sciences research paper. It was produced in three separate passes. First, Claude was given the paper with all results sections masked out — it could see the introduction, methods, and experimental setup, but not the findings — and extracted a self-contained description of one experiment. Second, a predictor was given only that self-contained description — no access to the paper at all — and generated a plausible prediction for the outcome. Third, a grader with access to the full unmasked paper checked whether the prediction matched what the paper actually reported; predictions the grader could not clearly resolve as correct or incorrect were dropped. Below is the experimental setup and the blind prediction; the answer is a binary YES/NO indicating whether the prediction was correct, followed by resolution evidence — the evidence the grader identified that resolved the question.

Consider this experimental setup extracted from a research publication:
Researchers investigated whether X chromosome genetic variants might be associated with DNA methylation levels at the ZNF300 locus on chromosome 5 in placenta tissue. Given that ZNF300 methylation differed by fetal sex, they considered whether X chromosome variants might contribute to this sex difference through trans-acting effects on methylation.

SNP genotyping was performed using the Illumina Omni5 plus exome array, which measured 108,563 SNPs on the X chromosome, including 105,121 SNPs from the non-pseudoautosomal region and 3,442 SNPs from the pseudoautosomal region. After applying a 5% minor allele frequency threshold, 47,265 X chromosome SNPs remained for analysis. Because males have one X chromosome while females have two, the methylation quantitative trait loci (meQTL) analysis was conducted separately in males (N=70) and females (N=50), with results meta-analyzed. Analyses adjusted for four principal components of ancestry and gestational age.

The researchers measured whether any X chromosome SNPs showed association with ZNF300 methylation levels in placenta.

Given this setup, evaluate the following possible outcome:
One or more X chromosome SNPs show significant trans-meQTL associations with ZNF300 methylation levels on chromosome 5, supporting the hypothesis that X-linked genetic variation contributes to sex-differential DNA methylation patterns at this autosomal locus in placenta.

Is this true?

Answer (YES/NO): NO